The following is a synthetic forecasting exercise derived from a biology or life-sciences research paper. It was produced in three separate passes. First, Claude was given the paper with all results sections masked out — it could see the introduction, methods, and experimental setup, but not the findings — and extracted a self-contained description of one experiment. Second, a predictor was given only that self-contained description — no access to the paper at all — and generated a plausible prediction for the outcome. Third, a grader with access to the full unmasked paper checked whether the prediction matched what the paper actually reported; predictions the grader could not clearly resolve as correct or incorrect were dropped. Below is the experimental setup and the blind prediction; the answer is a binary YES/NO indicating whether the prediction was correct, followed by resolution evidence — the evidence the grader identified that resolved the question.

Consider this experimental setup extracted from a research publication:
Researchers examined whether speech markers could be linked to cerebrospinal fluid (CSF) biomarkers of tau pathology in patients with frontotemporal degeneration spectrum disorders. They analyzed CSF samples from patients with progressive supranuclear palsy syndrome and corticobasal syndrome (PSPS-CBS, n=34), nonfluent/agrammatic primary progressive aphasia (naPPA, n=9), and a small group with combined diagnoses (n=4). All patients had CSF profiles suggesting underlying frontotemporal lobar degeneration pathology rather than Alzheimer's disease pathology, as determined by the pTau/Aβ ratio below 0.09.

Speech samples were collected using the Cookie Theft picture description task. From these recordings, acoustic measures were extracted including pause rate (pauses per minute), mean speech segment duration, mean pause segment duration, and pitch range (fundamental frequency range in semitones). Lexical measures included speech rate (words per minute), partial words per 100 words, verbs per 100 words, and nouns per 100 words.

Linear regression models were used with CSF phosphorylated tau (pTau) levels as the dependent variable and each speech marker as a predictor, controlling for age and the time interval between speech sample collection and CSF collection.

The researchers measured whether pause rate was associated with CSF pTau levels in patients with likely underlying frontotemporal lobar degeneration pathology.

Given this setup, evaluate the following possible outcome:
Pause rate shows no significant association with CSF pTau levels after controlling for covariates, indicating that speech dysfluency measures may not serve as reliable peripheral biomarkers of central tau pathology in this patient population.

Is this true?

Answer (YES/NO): YES